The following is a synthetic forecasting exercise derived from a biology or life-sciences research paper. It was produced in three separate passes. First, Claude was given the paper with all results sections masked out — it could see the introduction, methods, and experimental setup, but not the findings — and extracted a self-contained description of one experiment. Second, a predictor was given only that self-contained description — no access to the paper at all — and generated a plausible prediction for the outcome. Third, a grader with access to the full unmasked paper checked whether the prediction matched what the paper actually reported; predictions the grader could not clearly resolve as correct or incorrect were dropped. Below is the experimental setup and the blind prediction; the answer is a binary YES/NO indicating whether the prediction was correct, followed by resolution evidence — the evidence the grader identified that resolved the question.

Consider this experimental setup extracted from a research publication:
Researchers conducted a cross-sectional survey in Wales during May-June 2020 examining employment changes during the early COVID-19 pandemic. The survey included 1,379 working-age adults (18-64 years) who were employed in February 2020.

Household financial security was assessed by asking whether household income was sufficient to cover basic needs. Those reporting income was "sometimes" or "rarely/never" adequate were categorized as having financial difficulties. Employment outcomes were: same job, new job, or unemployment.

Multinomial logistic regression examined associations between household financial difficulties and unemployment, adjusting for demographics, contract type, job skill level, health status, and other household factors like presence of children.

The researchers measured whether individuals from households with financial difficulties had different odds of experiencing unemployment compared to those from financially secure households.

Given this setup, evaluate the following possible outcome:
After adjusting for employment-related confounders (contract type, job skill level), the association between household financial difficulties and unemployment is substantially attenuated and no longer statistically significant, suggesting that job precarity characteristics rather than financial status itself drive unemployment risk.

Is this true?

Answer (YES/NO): NO